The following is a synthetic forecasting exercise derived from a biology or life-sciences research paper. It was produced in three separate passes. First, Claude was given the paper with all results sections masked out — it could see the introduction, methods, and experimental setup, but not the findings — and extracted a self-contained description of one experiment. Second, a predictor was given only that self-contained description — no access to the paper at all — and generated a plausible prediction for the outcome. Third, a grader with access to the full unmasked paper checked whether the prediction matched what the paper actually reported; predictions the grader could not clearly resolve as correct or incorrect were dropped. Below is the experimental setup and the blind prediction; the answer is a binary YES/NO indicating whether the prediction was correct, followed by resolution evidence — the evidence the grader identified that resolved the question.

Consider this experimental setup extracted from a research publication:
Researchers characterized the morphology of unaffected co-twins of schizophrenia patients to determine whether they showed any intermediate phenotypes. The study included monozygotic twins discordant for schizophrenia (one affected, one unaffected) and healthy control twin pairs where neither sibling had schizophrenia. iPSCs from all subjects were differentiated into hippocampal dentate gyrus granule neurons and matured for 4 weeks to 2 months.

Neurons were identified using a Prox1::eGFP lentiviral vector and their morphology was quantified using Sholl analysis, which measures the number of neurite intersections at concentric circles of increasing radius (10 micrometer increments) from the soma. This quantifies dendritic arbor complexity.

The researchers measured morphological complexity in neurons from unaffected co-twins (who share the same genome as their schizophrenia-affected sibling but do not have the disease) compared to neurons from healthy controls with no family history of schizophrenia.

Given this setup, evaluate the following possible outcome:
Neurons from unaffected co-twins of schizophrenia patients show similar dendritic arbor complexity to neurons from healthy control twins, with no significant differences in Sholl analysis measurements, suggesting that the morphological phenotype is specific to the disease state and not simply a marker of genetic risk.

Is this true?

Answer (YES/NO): NO